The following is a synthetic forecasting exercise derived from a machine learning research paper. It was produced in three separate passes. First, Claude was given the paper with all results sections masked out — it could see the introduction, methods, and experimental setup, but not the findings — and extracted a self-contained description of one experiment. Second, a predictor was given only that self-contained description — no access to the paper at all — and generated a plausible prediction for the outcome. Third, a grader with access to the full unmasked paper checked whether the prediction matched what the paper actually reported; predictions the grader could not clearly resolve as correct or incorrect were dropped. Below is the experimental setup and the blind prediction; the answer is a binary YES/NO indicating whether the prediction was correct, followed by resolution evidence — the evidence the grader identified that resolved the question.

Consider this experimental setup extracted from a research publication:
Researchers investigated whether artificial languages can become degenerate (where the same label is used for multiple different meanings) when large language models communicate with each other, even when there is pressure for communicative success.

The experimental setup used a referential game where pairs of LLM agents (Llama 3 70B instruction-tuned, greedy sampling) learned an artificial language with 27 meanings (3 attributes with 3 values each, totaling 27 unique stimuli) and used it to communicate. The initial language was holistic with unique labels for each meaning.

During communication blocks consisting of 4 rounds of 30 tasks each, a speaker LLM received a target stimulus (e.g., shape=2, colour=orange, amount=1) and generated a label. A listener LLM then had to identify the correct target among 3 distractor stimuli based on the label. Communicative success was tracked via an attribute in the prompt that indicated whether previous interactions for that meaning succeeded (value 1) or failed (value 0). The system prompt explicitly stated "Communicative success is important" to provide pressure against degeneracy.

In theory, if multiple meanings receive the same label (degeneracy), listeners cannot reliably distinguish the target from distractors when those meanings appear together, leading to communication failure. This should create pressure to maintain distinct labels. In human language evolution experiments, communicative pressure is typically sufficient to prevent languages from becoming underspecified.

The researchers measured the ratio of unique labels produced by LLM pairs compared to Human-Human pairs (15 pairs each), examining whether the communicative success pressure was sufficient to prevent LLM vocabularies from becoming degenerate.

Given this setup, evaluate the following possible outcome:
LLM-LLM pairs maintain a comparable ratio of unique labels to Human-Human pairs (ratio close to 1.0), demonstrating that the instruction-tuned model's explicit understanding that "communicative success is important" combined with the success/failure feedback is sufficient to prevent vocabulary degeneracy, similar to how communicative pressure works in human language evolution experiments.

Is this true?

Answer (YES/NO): NO